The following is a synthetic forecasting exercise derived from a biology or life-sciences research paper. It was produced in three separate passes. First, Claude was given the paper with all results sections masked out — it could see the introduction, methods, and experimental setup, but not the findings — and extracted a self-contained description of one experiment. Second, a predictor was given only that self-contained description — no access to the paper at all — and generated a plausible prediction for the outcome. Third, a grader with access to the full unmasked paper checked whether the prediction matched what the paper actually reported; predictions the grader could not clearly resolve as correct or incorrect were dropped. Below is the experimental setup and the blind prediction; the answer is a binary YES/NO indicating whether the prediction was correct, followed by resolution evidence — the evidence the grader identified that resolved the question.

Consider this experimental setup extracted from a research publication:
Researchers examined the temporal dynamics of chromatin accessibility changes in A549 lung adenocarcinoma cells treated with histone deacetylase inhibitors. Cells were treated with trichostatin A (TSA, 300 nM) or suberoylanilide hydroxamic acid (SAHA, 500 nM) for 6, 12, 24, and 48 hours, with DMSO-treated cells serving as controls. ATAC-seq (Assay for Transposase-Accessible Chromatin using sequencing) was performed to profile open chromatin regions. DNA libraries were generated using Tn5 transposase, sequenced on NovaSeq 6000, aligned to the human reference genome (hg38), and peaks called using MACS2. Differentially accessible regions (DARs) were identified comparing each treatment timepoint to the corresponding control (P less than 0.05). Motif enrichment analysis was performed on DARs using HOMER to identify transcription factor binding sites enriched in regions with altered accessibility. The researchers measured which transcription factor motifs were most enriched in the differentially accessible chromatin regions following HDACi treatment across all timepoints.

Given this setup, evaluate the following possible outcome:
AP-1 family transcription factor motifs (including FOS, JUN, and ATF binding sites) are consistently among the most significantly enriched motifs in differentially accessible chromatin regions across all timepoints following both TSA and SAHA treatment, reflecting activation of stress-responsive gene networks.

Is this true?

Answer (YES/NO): NO